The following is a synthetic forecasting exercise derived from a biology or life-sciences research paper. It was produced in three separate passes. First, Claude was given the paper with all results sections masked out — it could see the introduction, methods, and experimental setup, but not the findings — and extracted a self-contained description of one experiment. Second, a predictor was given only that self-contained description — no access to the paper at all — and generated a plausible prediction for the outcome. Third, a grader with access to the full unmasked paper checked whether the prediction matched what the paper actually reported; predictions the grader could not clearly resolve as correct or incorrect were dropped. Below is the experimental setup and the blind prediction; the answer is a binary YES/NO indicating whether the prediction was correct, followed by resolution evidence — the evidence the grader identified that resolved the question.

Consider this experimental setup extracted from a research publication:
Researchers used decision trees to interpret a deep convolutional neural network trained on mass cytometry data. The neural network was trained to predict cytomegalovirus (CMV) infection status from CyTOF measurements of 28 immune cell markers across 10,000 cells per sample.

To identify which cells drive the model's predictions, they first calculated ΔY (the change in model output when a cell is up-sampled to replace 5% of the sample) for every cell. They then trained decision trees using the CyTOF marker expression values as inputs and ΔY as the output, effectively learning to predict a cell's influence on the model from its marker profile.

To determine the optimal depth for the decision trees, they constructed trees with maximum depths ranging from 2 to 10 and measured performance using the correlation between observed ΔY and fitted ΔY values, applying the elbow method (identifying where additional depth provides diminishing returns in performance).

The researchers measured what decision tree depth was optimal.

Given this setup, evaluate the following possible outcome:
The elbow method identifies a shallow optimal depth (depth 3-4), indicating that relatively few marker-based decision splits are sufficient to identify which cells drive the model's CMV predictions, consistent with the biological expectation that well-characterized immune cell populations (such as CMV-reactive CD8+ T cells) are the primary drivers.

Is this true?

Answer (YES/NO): YES